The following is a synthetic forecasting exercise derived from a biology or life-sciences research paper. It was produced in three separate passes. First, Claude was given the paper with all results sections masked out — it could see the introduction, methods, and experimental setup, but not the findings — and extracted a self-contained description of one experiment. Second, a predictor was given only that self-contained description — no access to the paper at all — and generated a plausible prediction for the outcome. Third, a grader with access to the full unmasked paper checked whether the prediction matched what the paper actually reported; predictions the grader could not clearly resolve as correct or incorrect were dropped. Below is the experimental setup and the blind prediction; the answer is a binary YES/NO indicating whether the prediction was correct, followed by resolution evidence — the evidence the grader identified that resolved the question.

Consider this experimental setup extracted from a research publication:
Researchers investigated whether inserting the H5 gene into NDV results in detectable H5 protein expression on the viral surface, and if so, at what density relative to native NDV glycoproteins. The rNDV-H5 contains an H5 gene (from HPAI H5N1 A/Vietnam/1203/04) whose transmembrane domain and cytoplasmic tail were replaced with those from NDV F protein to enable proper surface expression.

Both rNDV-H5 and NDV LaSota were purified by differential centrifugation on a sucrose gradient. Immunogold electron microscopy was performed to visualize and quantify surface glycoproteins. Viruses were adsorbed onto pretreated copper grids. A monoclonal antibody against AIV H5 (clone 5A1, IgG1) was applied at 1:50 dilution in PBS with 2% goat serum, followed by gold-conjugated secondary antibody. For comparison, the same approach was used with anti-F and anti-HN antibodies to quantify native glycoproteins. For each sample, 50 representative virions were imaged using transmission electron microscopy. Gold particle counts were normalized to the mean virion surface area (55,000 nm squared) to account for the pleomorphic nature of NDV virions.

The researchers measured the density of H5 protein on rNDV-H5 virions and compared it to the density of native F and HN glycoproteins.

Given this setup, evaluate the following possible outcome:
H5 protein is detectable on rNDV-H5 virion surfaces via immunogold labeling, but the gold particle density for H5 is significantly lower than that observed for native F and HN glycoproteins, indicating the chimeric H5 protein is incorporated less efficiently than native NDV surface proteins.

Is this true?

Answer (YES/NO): NO